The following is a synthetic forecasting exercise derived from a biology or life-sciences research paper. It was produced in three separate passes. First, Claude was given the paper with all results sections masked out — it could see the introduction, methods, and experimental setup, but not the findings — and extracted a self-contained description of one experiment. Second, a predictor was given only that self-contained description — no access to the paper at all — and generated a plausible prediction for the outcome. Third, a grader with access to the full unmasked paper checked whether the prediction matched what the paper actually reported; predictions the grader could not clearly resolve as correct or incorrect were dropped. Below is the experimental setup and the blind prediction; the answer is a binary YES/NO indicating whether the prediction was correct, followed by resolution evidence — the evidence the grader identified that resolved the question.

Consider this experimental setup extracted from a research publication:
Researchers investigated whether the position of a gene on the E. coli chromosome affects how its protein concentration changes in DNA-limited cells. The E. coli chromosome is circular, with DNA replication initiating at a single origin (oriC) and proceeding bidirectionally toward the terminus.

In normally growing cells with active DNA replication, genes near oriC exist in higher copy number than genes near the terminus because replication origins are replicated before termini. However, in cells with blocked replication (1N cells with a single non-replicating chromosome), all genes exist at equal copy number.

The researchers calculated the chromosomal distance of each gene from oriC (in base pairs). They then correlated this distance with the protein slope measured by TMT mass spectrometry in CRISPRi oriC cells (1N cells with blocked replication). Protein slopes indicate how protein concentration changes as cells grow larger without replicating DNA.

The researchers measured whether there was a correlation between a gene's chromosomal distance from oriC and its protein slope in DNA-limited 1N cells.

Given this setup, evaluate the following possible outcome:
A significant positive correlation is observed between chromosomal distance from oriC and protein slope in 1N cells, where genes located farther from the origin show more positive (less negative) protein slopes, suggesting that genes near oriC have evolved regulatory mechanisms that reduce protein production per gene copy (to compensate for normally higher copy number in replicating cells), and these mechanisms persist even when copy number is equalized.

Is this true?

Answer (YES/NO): YES